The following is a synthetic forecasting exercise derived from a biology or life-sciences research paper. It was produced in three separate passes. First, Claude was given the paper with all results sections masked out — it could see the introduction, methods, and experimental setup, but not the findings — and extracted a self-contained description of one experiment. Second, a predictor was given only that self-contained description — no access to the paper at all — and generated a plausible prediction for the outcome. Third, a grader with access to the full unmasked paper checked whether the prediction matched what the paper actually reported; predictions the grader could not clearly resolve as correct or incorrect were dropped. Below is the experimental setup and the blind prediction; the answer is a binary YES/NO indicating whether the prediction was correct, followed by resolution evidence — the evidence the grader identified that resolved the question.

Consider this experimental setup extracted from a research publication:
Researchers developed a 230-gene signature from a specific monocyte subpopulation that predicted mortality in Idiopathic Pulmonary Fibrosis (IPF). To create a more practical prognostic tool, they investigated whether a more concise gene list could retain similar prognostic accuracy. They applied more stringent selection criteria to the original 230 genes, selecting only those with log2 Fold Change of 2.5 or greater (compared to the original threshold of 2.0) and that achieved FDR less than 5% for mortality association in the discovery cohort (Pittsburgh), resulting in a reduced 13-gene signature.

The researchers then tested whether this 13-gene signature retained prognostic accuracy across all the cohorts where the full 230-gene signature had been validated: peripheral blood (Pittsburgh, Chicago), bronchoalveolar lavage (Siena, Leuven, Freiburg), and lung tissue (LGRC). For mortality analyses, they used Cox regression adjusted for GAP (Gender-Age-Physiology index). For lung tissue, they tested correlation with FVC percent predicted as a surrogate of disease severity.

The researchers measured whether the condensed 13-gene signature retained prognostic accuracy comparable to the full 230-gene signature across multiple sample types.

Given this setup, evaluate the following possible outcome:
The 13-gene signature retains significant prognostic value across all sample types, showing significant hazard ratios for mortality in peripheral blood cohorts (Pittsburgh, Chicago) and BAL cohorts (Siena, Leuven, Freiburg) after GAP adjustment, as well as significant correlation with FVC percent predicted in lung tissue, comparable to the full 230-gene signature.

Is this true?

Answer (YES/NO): YES